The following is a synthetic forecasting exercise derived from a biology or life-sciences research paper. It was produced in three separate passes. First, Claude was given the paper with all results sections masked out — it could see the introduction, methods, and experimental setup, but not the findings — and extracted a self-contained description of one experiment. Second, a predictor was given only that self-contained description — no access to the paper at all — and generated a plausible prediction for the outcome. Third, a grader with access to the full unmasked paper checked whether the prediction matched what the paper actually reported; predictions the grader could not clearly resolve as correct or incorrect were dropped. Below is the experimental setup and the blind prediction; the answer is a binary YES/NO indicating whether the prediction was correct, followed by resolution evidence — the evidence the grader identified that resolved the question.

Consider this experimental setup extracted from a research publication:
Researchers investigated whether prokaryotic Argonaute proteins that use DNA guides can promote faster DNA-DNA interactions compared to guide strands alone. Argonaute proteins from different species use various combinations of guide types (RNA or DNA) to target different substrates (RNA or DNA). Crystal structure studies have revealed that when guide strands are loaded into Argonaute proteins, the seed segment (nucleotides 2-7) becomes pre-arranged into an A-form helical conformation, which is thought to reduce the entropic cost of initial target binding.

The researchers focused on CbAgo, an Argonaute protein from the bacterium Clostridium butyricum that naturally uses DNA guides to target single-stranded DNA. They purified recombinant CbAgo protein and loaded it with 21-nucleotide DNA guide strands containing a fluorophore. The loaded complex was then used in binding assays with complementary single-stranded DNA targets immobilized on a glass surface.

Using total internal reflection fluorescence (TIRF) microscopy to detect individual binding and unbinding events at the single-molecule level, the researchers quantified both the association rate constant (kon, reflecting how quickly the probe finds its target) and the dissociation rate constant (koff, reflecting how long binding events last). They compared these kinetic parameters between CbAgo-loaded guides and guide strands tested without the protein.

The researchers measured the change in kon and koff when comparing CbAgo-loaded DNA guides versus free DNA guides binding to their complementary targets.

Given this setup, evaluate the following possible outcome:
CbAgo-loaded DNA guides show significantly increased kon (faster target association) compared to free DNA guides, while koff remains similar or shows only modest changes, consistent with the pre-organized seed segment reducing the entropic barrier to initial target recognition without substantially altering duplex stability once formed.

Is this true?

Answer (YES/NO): YES